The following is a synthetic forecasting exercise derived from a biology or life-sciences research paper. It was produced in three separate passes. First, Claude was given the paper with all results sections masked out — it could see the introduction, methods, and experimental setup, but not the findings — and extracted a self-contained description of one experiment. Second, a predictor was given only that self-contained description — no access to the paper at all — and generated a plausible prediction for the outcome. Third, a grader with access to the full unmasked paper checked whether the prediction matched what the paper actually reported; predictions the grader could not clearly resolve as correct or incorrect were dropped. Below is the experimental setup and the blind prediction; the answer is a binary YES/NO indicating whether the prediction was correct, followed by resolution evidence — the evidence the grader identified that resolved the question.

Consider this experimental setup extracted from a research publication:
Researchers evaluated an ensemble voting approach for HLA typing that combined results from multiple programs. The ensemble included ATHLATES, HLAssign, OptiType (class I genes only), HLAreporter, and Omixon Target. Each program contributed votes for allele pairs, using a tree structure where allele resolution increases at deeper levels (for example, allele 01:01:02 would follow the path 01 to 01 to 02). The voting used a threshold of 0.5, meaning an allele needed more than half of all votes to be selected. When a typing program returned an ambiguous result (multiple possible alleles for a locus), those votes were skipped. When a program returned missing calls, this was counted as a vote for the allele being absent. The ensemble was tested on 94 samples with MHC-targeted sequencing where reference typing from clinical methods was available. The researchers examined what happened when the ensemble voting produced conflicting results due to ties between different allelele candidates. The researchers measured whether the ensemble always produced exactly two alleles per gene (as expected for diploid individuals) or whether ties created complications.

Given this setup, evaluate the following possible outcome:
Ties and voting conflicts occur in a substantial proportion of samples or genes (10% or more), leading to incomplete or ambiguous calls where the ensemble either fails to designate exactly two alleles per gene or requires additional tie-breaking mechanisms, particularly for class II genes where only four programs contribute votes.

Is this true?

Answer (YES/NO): NO